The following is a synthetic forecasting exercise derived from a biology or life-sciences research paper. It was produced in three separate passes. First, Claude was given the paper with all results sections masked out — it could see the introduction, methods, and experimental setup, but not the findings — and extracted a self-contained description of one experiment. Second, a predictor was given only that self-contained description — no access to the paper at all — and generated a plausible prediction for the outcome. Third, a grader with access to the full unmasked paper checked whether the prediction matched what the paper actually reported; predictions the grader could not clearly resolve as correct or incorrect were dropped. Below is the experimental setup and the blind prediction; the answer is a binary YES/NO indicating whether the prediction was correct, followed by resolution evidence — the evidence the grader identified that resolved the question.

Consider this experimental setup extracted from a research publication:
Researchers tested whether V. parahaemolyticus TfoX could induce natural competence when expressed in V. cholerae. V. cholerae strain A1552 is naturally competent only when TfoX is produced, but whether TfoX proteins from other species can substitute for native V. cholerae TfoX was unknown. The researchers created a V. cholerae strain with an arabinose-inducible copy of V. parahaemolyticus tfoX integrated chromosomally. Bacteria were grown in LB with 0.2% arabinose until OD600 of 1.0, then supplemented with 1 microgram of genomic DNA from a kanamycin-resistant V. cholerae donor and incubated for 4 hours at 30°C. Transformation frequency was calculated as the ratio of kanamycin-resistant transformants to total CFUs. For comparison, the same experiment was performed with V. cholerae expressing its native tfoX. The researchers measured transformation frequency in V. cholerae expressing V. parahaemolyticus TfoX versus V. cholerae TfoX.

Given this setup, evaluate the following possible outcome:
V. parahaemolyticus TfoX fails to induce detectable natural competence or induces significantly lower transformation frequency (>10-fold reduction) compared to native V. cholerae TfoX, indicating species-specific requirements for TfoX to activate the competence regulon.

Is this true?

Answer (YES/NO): NO